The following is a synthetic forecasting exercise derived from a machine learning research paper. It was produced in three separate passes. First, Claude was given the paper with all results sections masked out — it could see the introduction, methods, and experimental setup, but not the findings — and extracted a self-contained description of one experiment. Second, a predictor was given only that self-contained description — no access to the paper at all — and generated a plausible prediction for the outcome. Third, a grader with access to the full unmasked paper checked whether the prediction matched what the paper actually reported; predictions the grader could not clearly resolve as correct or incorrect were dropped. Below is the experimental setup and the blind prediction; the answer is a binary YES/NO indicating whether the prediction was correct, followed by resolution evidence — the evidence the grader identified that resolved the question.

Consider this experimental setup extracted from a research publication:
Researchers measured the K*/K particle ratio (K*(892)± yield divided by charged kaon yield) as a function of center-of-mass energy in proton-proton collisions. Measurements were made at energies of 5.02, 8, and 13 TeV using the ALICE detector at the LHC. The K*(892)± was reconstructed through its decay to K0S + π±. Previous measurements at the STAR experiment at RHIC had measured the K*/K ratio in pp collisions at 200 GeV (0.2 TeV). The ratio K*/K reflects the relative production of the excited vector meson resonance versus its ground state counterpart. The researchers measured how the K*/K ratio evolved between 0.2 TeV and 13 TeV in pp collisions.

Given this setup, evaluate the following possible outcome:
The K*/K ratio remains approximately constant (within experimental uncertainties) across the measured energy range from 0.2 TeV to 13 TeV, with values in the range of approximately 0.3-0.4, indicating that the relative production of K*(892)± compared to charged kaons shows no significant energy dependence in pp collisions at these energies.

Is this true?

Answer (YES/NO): YES